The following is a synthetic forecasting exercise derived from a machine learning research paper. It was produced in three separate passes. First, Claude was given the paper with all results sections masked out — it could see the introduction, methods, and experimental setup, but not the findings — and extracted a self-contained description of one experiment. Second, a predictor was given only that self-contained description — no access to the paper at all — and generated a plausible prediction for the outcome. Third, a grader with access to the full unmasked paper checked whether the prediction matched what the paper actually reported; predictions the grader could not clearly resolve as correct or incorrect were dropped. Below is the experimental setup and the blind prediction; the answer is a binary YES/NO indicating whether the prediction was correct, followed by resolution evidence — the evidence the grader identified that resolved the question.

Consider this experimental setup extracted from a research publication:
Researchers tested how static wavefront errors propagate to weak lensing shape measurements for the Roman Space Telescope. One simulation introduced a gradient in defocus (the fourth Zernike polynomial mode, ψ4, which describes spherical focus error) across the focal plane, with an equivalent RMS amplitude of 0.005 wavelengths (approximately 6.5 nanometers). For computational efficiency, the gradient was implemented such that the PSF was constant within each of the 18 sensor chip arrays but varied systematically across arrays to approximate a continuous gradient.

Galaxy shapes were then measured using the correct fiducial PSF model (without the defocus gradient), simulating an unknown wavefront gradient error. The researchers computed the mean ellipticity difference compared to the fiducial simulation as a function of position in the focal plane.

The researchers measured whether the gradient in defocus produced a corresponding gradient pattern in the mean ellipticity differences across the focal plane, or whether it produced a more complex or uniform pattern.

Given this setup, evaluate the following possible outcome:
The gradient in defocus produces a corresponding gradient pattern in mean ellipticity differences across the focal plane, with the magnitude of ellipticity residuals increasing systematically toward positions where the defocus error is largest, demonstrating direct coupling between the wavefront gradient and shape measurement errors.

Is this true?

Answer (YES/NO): YES